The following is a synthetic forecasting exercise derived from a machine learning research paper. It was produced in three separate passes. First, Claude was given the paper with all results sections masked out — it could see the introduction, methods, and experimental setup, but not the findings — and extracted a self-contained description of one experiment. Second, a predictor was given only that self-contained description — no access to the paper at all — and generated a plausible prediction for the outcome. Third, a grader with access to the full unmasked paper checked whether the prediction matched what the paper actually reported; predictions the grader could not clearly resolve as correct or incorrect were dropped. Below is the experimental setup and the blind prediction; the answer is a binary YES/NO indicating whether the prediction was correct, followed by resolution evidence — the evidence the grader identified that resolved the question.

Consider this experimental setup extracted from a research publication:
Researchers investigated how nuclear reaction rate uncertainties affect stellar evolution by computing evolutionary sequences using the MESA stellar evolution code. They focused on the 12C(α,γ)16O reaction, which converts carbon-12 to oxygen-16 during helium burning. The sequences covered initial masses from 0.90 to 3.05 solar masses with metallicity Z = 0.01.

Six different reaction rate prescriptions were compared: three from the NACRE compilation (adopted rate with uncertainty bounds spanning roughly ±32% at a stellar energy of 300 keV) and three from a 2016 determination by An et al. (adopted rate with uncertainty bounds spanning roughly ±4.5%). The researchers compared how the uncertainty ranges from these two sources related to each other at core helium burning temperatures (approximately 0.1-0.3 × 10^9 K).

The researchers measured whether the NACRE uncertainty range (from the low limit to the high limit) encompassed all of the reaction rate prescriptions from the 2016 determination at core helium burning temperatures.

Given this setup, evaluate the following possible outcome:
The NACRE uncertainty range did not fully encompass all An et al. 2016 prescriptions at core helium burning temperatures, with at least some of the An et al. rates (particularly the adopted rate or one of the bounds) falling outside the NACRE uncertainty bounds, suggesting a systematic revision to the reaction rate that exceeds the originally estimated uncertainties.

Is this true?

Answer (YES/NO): NO